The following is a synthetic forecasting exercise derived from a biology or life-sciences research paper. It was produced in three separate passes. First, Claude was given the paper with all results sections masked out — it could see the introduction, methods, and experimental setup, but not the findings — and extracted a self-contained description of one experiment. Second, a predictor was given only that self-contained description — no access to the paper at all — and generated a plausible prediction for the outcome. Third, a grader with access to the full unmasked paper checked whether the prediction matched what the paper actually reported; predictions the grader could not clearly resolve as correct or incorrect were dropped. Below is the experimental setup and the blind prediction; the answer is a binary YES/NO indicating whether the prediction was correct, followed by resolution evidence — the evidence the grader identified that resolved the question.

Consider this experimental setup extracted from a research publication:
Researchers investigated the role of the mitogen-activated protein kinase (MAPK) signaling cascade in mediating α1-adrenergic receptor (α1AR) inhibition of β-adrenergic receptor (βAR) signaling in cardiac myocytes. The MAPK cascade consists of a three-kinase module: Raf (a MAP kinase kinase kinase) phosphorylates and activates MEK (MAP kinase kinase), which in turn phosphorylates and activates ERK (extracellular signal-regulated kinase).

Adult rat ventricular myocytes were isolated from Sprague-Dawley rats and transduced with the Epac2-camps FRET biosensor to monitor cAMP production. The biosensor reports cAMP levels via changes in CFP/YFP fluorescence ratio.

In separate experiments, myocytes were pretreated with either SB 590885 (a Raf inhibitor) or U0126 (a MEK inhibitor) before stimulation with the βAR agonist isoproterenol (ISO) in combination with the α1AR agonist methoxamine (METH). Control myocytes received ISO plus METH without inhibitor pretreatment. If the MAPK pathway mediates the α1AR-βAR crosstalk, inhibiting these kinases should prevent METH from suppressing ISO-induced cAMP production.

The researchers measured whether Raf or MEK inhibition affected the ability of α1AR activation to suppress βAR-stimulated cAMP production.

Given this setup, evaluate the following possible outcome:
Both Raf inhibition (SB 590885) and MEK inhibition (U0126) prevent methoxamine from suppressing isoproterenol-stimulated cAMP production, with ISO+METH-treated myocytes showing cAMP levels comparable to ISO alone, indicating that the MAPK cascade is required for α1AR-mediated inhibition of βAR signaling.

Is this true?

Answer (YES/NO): YES